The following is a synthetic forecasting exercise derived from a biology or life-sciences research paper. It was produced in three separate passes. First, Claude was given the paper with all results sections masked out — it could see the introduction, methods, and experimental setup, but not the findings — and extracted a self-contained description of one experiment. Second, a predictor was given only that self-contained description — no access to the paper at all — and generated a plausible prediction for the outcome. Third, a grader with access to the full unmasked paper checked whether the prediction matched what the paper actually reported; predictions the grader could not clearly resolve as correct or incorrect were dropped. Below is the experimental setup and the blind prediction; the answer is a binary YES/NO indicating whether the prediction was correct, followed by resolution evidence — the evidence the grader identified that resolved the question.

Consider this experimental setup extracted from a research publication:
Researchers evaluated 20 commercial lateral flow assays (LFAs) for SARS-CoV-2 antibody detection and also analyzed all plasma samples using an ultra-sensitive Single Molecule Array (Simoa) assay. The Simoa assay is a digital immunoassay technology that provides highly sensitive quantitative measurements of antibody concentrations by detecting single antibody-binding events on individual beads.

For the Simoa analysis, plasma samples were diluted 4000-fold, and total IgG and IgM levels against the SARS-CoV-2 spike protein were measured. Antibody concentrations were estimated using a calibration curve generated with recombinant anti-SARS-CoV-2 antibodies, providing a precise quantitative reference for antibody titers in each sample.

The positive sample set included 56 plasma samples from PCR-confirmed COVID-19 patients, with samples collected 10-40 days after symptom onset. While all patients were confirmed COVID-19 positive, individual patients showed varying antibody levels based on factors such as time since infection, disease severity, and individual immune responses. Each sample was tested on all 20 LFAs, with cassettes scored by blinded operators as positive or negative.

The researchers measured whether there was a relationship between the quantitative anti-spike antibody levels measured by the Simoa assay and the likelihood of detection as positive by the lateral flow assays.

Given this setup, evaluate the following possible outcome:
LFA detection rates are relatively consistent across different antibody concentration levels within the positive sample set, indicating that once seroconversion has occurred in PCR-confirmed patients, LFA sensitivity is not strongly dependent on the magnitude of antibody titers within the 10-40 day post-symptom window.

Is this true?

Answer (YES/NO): NO